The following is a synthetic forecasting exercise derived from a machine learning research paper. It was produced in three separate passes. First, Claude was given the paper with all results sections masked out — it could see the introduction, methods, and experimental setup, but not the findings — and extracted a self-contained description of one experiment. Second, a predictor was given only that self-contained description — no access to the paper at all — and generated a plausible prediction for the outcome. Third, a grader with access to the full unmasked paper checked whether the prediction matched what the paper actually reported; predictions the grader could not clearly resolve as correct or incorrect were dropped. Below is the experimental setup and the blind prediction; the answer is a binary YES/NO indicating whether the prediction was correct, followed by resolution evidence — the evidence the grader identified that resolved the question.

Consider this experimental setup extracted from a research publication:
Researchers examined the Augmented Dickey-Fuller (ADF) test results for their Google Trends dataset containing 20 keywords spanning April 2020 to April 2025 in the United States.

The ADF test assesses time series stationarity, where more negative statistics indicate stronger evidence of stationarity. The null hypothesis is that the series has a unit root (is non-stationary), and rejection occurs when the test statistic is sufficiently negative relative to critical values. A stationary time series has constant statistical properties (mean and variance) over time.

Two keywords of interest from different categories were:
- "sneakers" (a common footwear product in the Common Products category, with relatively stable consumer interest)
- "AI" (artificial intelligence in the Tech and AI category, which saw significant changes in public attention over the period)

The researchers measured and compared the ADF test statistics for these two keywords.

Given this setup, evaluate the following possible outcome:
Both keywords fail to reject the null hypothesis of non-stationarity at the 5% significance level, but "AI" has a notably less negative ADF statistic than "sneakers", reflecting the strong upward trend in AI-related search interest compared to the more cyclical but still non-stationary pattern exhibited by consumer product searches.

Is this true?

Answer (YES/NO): NO